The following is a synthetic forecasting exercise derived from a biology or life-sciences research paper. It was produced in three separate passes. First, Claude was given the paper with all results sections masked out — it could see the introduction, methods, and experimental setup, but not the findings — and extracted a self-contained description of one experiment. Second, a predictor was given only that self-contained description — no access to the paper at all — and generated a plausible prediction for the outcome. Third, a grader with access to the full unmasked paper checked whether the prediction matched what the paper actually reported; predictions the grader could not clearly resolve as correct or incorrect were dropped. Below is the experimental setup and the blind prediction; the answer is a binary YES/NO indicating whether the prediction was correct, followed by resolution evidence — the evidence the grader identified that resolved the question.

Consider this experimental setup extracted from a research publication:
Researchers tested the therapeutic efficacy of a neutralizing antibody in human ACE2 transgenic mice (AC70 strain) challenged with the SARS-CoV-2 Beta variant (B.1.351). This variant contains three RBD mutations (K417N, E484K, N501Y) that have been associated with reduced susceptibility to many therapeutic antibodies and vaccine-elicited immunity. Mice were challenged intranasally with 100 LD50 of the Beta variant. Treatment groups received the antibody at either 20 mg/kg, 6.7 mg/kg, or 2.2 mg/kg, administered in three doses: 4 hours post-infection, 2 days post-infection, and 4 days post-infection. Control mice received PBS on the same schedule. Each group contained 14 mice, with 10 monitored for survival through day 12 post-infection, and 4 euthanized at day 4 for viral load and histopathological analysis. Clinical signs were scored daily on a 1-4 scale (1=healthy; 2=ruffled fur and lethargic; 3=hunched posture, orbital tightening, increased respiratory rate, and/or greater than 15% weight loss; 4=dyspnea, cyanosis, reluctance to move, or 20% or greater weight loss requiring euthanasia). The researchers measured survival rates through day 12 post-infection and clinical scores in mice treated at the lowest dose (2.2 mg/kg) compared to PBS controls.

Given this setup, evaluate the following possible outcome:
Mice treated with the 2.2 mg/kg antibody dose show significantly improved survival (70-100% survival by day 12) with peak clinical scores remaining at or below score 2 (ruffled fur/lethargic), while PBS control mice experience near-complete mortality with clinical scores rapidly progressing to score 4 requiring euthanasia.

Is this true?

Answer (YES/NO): YES